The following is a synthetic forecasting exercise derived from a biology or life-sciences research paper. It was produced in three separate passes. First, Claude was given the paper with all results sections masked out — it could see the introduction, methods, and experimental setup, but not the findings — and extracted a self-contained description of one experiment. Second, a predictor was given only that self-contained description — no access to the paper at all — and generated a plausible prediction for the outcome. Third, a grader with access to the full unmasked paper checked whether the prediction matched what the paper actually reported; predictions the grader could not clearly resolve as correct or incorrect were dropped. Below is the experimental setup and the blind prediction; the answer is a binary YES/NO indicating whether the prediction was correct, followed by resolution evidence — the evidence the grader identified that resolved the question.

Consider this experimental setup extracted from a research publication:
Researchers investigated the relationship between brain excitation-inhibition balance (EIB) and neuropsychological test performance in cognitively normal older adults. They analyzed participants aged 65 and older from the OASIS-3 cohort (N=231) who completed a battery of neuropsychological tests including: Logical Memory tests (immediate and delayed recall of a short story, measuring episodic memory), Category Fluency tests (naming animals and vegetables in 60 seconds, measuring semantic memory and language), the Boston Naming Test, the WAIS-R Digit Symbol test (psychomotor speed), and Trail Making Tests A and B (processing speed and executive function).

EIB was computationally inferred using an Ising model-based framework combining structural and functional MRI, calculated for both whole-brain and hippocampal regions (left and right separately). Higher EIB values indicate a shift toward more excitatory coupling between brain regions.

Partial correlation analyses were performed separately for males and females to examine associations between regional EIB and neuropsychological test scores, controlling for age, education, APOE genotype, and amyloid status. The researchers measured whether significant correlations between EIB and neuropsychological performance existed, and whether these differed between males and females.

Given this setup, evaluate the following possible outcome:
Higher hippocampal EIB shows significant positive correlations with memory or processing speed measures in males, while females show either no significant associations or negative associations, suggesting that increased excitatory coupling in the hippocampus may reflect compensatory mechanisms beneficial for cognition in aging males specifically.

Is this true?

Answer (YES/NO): NO